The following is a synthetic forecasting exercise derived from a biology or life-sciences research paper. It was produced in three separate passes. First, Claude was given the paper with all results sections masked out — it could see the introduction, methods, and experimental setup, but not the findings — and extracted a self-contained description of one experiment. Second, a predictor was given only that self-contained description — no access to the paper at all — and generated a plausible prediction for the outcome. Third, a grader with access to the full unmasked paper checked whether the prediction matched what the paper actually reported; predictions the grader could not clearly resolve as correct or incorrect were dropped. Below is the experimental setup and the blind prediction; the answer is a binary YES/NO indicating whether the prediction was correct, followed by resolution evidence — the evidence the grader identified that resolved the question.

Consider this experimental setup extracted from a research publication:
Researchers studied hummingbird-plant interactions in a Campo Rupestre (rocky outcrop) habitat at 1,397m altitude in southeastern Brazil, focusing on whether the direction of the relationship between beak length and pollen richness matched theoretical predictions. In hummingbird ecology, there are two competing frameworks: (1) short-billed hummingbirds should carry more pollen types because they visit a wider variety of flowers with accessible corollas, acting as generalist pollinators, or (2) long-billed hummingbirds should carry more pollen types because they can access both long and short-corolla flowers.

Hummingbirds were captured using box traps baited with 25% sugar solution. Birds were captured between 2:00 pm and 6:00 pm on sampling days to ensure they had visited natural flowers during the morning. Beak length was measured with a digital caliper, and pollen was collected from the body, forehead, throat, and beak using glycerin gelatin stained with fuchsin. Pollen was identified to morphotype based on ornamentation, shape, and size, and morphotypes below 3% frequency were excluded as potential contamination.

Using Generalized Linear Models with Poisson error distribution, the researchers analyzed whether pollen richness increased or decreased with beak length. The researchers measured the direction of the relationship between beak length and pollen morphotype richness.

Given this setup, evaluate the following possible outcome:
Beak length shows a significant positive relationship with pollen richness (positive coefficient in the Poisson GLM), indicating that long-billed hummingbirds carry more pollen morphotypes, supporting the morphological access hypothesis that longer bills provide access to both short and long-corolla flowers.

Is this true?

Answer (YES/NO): NO